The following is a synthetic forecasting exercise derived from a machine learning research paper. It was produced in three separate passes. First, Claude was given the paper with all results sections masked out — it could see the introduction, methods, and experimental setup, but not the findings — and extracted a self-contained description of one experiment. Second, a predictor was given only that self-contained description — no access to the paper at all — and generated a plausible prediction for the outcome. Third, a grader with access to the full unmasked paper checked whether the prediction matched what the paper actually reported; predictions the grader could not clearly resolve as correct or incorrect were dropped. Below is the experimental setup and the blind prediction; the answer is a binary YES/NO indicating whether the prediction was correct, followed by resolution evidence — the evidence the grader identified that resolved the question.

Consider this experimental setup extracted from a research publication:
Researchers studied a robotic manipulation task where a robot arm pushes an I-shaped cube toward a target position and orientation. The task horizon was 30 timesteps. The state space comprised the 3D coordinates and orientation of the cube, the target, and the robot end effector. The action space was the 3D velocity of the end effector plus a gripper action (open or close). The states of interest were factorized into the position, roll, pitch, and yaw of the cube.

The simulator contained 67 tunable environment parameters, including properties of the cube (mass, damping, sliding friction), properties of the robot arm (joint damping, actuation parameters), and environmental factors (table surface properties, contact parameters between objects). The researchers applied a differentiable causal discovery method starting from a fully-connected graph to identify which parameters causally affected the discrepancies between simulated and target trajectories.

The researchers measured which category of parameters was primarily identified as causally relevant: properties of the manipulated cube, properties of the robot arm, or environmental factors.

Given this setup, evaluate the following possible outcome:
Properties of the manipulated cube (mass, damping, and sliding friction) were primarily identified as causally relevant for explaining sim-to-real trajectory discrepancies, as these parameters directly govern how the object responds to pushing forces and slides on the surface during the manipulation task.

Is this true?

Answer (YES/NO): YES